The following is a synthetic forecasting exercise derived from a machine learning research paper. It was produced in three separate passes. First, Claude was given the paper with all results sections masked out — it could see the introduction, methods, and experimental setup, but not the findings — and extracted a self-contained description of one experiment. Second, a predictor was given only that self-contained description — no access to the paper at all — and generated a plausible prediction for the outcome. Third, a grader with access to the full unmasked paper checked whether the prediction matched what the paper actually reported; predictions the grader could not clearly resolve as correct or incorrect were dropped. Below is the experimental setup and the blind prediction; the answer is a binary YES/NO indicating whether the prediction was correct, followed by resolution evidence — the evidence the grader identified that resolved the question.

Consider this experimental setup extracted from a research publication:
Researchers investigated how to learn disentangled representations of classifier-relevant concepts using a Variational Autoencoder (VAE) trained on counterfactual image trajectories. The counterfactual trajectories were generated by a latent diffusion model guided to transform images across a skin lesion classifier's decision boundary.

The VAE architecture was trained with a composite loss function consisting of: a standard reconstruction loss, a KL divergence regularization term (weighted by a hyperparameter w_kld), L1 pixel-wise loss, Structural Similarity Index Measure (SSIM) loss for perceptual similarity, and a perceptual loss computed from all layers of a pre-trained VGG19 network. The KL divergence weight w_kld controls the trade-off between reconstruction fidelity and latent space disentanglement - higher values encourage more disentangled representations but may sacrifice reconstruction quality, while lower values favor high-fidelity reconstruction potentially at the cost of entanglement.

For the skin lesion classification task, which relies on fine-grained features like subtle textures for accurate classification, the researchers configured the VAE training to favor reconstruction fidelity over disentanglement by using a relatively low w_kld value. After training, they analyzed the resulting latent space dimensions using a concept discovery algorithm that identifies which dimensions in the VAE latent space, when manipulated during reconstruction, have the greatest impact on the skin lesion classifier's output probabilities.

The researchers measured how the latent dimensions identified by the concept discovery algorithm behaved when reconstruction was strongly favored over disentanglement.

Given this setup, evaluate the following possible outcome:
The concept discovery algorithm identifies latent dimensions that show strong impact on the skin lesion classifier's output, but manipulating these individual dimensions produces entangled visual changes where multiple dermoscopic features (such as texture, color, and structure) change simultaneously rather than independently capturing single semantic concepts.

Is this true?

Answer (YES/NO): NO